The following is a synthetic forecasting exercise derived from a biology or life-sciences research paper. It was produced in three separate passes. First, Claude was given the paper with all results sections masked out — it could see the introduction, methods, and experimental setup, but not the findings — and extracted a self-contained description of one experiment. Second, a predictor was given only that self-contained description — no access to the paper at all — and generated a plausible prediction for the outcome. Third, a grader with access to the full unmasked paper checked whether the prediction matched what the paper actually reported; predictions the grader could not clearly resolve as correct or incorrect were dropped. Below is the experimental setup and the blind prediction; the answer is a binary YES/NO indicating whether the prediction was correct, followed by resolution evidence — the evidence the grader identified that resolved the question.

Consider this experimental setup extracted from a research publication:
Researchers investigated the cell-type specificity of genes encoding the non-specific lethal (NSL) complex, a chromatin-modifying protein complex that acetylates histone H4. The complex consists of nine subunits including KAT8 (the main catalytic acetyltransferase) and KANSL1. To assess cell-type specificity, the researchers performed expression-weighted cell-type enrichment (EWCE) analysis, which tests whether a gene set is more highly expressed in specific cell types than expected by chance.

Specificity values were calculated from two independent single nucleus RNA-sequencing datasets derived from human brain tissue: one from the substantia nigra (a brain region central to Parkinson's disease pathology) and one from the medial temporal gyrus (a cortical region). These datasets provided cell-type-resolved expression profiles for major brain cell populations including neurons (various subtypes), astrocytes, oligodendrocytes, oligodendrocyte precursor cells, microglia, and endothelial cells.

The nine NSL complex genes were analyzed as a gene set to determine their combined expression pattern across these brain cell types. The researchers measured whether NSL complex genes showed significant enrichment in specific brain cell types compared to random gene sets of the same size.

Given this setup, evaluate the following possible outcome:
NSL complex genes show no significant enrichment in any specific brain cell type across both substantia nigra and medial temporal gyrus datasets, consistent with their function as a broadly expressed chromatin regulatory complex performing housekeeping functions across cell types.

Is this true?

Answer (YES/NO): YES